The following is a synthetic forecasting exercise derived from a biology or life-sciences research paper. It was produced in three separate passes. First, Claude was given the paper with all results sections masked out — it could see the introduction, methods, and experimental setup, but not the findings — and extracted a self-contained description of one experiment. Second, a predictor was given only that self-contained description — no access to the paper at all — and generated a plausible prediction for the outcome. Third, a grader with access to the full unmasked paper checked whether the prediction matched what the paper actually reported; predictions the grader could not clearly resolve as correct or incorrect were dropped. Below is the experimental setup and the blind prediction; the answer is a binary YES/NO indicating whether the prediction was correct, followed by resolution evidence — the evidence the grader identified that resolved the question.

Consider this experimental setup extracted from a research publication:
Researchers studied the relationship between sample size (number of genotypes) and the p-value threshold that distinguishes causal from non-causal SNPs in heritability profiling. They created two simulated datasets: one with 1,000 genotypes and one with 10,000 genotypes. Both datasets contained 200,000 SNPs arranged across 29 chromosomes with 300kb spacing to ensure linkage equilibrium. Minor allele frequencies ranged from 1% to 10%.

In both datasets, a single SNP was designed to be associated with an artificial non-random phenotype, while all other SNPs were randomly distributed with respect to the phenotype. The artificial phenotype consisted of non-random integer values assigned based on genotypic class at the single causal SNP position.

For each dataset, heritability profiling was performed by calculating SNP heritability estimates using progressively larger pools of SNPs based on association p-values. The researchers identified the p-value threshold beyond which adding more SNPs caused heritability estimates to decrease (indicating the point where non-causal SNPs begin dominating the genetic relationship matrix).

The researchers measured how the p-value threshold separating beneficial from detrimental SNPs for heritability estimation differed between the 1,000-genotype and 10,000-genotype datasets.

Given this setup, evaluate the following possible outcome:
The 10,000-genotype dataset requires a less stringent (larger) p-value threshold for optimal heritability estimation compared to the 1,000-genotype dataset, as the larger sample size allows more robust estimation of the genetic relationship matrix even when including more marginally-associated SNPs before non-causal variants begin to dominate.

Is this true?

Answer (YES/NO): YES